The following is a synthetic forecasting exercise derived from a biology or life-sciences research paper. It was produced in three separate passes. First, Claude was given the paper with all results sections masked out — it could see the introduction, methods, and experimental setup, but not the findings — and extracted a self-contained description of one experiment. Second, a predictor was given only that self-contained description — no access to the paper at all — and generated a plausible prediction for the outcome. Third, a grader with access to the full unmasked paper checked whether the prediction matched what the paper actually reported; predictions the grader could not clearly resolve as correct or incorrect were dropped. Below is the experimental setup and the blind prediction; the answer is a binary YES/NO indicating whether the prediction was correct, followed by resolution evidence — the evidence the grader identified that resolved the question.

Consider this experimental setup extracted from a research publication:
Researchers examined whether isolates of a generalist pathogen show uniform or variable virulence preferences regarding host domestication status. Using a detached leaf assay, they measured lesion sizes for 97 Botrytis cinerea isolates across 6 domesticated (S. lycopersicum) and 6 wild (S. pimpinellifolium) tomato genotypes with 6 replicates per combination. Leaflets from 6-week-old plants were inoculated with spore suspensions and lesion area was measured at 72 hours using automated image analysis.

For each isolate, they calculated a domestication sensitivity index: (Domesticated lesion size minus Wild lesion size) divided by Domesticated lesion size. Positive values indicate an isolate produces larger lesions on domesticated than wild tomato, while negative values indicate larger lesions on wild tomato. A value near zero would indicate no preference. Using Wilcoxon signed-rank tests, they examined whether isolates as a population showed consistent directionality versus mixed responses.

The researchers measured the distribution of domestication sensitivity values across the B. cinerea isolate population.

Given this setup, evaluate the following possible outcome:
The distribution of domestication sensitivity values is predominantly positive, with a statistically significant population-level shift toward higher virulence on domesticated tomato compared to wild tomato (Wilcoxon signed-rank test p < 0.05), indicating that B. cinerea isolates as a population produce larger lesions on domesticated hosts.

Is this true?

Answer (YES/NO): YES